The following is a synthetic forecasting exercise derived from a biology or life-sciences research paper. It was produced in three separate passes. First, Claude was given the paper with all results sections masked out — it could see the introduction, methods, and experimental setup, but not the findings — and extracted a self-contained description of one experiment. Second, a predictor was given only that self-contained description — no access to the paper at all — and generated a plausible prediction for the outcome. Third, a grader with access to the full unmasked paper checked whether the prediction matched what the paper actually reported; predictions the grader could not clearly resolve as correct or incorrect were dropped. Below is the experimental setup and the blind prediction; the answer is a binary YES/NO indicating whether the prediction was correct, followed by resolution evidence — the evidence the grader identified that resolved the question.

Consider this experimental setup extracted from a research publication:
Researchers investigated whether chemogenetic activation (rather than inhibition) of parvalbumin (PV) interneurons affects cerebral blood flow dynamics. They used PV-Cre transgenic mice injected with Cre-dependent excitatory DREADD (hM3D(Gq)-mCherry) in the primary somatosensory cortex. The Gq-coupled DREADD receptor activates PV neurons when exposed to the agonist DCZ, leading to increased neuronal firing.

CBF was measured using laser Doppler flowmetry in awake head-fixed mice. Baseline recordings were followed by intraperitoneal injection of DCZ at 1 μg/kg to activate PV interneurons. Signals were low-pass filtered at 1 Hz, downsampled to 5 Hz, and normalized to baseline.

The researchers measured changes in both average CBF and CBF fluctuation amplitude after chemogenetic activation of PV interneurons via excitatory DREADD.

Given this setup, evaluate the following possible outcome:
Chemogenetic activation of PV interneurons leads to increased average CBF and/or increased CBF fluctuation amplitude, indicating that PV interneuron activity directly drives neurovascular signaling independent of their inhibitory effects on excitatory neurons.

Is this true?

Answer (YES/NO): NO